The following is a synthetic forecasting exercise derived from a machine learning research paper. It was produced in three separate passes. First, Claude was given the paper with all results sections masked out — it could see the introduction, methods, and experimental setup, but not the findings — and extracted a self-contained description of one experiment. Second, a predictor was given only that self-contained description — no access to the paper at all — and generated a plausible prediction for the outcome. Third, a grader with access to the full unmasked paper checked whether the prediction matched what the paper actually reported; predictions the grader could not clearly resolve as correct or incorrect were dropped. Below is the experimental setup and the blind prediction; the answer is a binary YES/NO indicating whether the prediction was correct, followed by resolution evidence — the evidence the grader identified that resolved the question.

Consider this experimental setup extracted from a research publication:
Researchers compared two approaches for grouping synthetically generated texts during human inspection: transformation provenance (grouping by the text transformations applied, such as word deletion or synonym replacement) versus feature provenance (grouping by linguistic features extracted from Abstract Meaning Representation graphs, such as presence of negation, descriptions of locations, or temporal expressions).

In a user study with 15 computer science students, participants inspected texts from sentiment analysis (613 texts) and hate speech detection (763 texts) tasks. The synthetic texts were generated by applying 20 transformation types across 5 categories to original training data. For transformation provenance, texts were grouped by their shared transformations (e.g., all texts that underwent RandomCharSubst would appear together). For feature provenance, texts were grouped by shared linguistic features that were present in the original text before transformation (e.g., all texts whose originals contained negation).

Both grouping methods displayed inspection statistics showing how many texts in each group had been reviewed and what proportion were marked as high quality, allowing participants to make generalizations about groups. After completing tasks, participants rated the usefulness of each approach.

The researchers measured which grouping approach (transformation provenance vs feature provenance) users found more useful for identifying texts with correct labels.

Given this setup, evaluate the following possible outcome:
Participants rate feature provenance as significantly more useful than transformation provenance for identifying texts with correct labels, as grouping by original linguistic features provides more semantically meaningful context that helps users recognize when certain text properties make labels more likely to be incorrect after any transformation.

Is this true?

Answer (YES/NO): NO